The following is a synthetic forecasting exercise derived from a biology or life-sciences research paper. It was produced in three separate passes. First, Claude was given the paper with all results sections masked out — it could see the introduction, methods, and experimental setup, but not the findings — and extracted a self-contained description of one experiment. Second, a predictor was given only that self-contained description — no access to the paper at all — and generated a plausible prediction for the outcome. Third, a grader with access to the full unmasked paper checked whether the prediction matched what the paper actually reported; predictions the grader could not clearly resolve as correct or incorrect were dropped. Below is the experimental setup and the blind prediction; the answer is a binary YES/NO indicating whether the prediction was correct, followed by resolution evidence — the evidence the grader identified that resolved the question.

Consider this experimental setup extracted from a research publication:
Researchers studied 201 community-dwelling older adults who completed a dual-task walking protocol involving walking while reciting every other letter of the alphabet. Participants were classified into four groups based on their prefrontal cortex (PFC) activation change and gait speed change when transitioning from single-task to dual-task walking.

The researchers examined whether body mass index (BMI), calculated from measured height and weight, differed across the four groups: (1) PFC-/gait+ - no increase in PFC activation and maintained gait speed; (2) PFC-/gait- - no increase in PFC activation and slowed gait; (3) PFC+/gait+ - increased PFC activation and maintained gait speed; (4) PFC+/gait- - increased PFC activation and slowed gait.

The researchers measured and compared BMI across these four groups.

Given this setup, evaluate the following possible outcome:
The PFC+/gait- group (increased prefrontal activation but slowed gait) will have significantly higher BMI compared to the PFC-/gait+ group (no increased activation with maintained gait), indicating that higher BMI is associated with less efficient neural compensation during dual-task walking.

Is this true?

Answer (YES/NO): NO